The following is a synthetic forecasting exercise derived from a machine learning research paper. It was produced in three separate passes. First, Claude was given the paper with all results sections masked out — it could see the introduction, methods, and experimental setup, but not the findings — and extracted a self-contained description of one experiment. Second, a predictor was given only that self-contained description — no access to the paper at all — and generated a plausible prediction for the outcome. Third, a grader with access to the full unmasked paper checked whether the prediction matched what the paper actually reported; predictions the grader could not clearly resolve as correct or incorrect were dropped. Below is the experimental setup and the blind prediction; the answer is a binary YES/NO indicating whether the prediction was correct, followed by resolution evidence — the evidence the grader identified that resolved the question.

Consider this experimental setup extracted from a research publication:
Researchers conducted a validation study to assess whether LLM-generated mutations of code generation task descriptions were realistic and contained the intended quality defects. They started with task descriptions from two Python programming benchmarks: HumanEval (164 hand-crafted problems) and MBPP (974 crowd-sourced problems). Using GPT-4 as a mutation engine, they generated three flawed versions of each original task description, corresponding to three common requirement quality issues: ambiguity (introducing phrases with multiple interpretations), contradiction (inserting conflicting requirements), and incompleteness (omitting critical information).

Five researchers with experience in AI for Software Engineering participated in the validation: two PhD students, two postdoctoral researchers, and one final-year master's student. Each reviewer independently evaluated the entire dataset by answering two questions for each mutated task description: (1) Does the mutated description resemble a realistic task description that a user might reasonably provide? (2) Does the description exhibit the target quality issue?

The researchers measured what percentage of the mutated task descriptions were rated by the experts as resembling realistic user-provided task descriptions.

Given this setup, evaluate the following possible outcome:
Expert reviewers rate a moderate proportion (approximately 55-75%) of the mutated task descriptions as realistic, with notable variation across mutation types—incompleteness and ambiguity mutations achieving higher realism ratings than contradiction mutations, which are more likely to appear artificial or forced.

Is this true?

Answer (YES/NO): NO